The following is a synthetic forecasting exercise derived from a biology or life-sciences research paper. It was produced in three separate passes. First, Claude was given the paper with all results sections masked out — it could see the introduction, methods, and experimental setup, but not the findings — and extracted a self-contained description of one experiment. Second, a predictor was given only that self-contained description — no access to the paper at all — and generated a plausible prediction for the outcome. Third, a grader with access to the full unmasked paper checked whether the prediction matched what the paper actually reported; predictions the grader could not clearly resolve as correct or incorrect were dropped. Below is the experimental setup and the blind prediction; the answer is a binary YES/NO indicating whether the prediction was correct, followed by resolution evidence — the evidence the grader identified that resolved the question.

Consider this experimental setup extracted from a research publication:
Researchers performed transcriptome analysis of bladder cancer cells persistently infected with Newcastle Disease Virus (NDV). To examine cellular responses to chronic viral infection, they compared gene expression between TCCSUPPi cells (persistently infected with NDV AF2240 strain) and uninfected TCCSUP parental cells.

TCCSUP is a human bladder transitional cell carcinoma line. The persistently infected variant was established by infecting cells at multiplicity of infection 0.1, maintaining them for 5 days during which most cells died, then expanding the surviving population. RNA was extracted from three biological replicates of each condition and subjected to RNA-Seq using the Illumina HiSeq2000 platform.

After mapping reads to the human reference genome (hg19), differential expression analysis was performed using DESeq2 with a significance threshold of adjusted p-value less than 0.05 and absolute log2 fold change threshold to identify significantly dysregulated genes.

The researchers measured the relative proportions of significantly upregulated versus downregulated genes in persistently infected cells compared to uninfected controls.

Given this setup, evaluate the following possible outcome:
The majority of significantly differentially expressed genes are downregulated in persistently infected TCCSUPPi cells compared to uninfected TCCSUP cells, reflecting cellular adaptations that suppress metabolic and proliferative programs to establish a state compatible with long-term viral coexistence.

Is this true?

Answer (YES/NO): YES